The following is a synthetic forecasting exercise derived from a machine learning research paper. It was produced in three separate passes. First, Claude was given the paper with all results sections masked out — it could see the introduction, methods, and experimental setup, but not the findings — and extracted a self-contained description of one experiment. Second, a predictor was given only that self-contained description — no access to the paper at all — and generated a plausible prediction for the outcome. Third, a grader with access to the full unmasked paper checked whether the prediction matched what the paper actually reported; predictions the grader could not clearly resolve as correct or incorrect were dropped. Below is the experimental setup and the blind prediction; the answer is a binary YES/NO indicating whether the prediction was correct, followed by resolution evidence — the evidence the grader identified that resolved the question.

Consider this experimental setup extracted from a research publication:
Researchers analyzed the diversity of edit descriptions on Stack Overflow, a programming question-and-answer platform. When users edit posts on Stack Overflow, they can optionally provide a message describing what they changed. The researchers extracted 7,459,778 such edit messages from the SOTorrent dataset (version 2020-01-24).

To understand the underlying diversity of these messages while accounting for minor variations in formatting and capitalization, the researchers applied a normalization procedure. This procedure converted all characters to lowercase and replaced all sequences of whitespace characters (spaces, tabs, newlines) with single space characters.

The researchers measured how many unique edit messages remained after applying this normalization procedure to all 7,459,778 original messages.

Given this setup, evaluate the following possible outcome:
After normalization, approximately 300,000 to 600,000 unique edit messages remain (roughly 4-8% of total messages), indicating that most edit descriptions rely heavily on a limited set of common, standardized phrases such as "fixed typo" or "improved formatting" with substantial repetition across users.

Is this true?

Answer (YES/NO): NO